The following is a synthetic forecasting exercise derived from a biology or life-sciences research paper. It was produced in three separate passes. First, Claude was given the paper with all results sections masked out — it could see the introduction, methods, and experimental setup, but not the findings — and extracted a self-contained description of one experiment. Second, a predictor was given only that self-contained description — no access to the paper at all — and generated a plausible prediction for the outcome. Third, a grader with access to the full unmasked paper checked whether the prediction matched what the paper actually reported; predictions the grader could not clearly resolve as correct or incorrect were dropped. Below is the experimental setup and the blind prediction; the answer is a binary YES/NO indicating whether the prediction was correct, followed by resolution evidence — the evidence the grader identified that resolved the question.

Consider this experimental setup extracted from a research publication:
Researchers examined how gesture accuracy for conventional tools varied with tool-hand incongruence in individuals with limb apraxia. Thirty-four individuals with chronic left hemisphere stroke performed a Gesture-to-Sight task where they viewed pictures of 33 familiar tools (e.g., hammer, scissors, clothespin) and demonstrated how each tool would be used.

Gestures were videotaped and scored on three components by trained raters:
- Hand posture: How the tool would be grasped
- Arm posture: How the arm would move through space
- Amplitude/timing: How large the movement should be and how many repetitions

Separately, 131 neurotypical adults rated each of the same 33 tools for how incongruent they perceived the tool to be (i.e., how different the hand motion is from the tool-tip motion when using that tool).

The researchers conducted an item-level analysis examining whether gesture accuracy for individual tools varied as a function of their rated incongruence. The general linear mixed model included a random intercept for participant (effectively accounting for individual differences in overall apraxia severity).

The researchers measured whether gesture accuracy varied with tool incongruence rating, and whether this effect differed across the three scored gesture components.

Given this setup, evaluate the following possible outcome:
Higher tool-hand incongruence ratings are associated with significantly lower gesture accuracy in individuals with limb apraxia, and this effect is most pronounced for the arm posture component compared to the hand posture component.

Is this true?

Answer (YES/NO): YES